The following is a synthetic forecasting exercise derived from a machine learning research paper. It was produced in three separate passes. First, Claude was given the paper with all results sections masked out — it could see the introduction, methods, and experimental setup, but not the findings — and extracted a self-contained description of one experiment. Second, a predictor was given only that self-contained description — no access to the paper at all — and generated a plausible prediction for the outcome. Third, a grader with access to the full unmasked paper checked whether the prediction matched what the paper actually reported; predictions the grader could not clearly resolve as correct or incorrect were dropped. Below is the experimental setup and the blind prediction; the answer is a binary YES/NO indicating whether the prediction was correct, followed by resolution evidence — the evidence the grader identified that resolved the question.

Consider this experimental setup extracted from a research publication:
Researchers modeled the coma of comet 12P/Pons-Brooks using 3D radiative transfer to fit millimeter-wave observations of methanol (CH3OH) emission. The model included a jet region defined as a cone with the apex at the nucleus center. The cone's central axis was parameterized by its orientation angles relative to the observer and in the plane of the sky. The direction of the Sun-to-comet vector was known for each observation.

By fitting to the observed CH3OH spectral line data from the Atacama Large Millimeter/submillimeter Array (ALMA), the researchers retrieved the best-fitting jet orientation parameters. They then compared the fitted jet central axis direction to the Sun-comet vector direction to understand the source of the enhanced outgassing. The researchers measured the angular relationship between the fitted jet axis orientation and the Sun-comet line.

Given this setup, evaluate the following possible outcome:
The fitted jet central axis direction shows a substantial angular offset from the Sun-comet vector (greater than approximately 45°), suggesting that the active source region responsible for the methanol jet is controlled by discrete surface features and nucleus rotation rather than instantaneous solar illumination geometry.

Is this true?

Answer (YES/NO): NO